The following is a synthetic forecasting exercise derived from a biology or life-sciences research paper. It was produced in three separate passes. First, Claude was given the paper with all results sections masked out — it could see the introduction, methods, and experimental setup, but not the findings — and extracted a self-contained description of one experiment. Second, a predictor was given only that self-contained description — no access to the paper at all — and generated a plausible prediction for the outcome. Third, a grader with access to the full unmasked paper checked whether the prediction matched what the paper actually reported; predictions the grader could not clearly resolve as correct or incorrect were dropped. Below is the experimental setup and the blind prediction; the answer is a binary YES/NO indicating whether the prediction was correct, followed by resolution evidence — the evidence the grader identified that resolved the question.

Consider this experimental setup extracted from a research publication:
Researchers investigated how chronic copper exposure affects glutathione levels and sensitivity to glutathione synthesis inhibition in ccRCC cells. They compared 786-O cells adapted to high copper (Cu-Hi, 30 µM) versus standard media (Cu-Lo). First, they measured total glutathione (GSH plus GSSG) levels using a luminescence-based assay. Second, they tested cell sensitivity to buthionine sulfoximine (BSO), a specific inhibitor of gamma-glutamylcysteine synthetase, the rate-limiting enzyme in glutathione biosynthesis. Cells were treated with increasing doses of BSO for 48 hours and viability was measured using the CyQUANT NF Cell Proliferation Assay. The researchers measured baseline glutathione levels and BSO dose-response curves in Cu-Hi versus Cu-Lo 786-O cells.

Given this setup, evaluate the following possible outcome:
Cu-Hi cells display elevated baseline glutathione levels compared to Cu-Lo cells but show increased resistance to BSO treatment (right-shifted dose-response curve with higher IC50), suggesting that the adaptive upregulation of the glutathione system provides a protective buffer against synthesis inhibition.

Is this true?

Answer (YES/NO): NO